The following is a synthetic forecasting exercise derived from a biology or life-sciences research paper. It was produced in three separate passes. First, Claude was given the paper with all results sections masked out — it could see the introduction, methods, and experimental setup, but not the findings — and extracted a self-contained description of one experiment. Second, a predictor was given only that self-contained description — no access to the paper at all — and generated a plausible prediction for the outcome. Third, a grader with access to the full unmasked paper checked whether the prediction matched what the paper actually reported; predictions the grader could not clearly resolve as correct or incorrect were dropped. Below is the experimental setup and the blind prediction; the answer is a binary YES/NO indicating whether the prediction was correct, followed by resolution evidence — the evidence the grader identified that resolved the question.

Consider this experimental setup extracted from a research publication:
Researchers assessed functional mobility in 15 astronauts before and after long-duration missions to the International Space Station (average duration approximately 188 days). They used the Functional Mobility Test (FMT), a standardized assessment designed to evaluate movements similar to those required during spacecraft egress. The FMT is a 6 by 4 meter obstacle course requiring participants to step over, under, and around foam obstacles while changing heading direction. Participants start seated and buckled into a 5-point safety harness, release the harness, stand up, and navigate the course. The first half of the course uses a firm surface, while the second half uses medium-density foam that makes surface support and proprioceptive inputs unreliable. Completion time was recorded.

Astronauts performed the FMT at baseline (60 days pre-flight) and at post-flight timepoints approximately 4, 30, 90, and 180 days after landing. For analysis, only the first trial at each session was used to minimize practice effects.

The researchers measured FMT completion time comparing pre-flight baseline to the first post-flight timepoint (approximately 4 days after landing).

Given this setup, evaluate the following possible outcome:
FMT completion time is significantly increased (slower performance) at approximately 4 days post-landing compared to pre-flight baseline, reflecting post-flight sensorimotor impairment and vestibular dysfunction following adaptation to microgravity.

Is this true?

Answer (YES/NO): YES